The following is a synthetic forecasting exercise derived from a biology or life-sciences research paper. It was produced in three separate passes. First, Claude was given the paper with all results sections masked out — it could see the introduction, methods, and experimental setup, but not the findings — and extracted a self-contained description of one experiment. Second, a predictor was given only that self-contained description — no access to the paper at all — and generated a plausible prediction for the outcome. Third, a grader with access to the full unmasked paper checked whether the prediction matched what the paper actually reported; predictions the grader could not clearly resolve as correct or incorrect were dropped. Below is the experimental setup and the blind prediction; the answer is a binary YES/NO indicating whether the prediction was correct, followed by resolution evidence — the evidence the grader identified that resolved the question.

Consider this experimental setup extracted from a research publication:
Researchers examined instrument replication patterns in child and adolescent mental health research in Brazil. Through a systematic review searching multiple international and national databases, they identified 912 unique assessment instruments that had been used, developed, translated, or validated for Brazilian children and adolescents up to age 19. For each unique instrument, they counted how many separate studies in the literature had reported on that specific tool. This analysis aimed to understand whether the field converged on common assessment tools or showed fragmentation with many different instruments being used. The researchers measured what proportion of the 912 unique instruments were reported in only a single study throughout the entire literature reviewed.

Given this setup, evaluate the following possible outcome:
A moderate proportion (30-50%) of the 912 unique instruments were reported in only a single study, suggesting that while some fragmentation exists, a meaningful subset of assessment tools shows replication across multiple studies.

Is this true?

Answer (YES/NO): YES